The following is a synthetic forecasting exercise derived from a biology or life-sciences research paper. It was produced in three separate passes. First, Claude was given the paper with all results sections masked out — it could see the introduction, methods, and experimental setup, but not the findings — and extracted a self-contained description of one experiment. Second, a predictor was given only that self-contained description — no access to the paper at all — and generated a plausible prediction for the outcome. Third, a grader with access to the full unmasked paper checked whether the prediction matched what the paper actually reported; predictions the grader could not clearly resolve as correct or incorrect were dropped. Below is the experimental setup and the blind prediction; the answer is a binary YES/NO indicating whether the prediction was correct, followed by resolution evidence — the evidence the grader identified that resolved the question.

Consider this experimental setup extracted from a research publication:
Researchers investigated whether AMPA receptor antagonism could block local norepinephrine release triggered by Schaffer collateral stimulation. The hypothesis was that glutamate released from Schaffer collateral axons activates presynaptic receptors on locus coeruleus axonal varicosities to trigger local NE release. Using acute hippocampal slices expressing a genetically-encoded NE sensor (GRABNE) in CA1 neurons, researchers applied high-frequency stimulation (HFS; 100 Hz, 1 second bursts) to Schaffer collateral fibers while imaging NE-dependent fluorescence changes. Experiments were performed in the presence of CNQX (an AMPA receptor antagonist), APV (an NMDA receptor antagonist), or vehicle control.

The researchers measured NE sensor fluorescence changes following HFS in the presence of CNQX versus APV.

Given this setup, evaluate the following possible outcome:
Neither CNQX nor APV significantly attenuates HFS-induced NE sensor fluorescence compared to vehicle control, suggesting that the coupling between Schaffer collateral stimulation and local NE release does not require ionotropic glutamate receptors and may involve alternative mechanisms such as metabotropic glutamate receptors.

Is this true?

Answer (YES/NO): NO